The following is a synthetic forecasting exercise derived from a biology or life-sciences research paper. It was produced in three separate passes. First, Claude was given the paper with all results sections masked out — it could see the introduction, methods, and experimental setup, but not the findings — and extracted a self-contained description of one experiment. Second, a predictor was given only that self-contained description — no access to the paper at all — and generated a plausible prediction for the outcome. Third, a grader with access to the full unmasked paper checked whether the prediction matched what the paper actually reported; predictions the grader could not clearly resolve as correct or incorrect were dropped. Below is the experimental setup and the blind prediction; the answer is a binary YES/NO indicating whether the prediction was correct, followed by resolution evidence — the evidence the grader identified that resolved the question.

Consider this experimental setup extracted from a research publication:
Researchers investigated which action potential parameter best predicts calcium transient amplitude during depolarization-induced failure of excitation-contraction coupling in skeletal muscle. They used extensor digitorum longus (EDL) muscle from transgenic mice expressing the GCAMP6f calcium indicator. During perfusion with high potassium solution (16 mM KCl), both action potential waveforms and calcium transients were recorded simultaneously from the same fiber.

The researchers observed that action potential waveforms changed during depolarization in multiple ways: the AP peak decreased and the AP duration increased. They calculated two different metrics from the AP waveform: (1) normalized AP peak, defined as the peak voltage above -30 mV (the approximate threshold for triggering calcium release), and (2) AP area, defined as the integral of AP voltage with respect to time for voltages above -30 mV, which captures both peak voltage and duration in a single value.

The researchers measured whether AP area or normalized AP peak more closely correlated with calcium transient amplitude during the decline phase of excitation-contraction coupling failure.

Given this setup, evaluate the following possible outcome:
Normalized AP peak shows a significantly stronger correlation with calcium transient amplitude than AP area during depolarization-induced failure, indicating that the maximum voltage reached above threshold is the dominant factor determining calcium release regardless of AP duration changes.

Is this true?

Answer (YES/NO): NO